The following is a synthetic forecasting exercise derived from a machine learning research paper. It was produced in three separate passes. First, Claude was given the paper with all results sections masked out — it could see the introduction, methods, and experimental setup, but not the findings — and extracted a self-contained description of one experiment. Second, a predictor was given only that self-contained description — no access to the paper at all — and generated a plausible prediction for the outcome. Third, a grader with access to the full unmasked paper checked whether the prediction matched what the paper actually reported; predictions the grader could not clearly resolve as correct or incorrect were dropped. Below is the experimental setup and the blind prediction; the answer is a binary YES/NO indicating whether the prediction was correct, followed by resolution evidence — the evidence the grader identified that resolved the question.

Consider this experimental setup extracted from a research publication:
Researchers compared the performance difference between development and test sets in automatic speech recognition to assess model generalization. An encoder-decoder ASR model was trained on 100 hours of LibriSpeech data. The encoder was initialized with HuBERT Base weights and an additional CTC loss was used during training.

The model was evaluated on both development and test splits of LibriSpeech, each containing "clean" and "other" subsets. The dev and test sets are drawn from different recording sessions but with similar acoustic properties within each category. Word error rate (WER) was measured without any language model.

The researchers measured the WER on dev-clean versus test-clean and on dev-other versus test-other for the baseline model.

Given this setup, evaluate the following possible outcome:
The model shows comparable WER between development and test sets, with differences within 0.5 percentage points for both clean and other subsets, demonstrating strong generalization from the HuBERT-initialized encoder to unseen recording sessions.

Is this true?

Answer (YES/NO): YES